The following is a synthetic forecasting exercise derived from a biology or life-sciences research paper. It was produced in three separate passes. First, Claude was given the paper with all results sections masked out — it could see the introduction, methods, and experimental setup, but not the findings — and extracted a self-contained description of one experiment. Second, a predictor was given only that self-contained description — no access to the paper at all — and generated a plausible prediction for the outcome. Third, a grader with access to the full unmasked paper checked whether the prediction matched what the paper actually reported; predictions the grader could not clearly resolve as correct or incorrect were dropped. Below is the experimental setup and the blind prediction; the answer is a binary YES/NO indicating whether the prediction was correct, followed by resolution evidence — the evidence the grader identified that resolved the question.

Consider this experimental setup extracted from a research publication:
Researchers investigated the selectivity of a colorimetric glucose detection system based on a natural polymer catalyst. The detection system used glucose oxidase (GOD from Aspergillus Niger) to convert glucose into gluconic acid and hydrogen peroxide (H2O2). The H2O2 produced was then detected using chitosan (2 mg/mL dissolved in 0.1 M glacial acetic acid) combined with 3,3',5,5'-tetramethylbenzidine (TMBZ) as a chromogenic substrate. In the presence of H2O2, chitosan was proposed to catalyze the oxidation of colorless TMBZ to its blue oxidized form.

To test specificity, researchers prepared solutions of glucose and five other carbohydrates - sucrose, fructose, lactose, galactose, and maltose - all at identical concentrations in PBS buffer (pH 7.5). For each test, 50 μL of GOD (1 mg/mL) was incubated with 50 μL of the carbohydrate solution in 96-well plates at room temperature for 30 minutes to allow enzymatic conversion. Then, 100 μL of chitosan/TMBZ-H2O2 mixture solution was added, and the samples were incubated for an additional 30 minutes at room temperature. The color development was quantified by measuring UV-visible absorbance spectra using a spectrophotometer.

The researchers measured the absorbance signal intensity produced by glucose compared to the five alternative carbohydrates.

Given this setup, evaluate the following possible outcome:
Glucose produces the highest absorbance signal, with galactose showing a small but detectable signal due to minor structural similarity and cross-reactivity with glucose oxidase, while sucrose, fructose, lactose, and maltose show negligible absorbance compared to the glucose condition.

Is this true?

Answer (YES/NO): NO